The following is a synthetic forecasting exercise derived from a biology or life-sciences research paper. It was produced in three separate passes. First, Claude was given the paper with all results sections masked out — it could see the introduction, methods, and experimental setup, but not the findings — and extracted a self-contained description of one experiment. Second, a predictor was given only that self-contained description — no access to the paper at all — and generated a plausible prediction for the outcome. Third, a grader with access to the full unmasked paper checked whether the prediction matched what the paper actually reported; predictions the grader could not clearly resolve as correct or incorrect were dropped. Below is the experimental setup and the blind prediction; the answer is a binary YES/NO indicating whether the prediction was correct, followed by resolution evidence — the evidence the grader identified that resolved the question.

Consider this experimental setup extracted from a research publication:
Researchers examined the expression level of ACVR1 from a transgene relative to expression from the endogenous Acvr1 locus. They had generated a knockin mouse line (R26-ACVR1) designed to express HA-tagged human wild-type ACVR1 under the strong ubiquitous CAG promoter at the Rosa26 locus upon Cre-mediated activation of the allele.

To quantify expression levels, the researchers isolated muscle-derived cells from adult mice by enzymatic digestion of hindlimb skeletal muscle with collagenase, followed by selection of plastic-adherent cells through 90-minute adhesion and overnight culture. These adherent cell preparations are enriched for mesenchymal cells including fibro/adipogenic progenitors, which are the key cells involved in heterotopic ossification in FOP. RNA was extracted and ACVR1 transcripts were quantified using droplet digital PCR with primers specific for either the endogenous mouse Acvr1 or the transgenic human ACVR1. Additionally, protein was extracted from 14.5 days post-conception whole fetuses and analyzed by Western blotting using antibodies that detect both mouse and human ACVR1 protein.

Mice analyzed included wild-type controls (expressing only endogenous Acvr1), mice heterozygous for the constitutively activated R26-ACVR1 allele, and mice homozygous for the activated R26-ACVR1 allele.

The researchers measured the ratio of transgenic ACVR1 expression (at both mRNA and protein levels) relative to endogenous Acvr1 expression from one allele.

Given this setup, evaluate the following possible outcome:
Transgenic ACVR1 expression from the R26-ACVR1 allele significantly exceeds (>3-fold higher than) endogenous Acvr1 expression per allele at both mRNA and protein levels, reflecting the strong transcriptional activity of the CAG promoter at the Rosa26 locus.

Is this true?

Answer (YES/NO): YES